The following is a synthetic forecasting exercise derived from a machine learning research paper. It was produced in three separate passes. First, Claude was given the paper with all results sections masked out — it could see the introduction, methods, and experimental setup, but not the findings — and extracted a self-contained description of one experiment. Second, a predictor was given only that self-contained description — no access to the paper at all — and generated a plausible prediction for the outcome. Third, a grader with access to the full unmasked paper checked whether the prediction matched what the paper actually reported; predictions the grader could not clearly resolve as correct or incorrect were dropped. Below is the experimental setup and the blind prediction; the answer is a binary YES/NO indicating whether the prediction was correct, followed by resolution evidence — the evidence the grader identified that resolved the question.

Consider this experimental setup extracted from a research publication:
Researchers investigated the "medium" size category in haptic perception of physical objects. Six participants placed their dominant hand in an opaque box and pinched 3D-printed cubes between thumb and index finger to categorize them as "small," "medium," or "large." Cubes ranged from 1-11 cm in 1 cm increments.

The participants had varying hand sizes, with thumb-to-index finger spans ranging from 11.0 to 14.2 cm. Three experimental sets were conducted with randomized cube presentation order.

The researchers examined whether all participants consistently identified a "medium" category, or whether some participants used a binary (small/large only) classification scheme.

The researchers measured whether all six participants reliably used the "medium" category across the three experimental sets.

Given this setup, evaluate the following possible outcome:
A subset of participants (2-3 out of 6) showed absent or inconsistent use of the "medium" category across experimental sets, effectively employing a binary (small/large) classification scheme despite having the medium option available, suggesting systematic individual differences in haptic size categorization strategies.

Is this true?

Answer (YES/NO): NO